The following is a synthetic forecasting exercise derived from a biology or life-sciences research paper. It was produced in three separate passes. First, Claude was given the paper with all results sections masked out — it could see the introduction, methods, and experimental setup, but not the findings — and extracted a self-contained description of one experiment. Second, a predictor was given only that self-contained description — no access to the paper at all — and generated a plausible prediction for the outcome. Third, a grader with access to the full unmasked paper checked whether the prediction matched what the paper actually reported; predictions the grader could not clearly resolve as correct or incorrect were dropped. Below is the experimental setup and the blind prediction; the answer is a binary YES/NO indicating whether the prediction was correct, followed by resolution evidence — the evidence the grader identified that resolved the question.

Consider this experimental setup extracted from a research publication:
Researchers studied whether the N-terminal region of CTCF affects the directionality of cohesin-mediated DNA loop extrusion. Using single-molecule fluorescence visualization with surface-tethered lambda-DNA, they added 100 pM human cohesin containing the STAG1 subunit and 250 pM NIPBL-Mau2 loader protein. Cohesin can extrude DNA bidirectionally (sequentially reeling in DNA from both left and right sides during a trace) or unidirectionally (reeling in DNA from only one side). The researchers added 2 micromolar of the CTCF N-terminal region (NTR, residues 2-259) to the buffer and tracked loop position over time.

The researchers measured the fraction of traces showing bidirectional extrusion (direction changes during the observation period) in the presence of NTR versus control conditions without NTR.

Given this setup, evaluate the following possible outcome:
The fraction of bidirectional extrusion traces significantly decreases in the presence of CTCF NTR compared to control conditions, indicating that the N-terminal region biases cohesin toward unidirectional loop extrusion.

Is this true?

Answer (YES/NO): YES